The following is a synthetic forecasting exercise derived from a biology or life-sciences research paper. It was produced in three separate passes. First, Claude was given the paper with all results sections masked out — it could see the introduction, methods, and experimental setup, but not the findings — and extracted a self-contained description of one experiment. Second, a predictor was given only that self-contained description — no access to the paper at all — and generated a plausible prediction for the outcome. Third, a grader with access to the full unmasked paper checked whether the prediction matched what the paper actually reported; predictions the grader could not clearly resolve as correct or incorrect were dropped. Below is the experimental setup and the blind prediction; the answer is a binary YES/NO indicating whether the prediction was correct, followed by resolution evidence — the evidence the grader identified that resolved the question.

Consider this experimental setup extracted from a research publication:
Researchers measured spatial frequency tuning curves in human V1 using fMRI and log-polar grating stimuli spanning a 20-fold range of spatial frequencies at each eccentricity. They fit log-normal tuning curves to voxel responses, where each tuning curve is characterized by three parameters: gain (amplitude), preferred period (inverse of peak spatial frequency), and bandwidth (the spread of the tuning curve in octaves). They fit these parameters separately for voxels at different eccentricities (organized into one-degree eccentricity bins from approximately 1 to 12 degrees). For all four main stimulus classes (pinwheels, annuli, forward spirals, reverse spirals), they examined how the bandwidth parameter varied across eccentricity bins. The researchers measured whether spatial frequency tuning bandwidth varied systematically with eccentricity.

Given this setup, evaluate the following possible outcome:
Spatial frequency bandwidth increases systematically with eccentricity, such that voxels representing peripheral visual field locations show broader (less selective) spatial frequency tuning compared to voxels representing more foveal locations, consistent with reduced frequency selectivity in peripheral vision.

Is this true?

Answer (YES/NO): NO